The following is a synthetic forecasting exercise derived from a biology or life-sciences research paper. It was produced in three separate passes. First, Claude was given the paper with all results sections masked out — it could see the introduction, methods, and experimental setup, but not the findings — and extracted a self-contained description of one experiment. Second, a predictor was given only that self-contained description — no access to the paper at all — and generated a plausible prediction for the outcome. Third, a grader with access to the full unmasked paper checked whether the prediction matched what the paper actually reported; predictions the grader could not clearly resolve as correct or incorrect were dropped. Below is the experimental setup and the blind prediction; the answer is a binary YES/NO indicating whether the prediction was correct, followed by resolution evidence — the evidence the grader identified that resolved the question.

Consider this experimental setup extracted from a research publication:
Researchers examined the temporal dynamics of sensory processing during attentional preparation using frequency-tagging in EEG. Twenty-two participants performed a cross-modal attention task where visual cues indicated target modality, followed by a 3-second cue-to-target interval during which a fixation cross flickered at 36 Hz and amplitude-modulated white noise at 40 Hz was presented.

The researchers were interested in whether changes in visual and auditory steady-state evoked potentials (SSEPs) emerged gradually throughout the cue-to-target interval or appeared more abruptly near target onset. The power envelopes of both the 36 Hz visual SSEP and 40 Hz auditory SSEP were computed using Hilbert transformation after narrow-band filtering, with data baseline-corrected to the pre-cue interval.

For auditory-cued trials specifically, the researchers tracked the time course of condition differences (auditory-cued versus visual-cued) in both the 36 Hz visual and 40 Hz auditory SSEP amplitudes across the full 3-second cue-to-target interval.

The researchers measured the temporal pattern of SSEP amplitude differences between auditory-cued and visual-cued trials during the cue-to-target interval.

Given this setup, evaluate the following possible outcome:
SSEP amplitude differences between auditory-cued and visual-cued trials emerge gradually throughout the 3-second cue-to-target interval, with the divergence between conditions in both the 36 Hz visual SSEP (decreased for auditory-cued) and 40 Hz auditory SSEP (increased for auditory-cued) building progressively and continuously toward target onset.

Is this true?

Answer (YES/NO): NO